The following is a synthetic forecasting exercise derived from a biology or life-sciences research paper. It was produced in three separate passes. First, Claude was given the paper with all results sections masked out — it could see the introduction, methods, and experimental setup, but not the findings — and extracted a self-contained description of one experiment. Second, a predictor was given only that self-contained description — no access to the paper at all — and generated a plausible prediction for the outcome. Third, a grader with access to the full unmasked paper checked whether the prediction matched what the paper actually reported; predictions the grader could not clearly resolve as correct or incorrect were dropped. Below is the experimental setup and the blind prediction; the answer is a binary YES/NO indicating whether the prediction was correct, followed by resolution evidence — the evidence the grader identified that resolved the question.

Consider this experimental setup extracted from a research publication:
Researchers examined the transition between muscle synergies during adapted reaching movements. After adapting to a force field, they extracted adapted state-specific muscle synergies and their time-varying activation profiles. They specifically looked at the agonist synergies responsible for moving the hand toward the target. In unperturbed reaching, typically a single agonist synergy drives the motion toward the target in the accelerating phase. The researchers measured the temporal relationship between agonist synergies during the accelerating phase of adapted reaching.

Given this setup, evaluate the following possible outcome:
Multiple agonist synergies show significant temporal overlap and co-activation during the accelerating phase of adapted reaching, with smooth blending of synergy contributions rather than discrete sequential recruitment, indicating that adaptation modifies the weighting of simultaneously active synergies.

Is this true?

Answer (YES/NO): YES